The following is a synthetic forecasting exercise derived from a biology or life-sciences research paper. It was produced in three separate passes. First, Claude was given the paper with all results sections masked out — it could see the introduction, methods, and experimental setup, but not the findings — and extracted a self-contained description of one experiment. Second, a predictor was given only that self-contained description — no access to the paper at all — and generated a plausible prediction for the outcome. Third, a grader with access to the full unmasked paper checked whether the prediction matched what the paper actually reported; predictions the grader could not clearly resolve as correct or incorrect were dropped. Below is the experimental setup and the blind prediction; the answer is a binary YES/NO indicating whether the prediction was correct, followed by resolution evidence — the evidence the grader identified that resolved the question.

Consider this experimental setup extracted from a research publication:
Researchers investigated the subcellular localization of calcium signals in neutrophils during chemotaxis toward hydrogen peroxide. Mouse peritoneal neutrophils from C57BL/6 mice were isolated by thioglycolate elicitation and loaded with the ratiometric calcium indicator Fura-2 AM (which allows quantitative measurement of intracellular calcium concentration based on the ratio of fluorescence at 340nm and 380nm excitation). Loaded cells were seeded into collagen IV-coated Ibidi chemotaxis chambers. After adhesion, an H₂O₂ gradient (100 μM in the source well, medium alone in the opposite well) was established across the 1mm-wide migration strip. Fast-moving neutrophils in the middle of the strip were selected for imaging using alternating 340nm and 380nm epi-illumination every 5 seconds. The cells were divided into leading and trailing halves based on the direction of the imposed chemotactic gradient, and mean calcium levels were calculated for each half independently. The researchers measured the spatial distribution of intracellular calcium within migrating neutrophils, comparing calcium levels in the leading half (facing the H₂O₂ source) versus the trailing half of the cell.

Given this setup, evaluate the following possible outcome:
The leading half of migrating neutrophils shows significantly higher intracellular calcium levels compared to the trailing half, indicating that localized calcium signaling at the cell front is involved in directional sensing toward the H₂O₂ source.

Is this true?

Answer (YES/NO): YES